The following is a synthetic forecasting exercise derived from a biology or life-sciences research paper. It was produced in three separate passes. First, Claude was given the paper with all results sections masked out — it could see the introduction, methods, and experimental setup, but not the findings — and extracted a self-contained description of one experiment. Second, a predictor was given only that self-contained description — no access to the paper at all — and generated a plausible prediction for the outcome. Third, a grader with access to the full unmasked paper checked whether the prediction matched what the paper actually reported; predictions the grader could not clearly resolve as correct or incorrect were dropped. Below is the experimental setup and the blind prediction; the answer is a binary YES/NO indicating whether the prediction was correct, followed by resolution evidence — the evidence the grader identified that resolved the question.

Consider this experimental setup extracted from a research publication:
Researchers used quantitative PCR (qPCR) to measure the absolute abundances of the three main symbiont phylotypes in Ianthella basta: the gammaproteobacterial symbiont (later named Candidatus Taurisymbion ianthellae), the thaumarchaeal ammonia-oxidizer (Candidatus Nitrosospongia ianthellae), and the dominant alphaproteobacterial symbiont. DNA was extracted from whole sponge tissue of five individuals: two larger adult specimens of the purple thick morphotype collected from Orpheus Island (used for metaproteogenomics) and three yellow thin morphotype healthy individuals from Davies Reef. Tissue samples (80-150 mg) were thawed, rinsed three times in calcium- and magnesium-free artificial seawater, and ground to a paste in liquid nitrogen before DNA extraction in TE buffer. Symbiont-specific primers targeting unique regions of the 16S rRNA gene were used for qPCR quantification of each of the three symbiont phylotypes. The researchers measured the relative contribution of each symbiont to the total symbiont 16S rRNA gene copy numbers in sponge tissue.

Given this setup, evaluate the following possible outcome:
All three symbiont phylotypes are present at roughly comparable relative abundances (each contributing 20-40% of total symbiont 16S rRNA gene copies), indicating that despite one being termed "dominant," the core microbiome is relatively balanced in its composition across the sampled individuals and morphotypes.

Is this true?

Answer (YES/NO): NO